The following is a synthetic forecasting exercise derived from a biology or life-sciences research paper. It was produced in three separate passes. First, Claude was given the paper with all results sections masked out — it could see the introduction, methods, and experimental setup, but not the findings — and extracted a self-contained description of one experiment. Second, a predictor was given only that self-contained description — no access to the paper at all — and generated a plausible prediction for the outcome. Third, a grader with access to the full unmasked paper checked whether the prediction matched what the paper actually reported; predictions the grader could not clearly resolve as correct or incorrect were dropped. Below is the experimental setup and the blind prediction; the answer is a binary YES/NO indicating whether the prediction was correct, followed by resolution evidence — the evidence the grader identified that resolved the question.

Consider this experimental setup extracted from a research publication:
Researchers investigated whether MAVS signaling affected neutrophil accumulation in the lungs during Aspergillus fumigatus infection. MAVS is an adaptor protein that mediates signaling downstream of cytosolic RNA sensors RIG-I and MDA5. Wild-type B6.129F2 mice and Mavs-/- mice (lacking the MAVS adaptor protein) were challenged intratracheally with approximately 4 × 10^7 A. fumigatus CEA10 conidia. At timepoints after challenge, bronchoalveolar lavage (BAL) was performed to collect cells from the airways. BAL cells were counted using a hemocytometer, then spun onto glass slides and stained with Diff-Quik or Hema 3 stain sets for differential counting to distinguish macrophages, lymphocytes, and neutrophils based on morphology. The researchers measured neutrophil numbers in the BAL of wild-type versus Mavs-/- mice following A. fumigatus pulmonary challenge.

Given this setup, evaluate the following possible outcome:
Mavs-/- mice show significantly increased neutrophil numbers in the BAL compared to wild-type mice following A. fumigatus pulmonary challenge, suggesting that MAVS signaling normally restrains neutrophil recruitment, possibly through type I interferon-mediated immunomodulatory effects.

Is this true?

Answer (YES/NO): NO